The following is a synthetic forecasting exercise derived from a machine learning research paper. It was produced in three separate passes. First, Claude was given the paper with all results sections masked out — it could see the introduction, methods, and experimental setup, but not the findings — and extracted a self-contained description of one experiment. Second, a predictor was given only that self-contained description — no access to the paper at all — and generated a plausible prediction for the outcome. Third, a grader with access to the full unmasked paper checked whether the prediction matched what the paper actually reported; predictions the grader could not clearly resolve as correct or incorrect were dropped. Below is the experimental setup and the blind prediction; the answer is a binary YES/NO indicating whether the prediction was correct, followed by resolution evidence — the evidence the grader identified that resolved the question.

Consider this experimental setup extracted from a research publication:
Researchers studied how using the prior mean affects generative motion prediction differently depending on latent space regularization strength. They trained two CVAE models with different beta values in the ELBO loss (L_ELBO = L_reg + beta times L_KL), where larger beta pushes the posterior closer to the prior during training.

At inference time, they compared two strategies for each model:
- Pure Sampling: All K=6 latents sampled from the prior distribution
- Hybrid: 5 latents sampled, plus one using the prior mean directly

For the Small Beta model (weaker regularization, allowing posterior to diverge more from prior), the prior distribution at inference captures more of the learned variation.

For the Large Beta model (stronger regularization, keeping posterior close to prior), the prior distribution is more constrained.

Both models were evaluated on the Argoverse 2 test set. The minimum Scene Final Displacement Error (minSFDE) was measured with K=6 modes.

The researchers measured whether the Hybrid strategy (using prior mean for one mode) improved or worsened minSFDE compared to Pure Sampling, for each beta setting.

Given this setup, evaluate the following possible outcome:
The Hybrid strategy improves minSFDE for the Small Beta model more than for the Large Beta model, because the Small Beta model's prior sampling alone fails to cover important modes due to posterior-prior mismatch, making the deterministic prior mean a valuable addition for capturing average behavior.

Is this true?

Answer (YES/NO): YES